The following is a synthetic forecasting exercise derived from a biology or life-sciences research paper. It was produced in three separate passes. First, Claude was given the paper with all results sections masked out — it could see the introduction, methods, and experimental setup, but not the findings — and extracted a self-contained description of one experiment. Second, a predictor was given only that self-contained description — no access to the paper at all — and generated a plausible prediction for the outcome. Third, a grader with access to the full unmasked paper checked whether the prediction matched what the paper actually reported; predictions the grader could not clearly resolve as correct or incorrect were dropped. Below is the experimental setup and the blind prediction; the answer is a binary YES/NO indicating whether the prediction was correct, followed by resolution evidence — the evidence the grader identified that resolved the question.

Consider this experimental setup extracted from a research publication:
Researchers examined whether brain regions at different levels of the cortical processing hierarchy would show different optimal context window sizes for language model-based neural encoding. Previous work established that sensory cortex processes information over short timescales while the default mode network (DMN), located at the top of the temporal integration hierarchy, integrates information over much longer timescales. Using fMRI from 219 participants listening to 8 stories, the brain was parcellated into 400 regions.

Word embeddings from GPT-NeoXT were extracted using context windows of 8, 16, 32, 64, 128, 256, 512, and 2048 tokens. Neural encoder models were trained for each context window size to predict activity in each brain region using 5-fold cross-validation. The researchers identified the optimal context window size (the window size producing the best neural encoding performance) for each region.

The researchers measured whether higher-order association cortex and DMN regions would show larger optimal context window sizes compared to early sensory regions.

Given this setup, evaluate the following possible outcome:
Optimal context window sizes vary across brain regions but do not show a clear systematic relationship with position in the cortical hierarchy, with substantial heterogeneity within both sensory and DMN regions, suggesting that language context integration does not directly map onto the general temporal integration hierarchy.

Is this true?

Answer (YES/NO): NO